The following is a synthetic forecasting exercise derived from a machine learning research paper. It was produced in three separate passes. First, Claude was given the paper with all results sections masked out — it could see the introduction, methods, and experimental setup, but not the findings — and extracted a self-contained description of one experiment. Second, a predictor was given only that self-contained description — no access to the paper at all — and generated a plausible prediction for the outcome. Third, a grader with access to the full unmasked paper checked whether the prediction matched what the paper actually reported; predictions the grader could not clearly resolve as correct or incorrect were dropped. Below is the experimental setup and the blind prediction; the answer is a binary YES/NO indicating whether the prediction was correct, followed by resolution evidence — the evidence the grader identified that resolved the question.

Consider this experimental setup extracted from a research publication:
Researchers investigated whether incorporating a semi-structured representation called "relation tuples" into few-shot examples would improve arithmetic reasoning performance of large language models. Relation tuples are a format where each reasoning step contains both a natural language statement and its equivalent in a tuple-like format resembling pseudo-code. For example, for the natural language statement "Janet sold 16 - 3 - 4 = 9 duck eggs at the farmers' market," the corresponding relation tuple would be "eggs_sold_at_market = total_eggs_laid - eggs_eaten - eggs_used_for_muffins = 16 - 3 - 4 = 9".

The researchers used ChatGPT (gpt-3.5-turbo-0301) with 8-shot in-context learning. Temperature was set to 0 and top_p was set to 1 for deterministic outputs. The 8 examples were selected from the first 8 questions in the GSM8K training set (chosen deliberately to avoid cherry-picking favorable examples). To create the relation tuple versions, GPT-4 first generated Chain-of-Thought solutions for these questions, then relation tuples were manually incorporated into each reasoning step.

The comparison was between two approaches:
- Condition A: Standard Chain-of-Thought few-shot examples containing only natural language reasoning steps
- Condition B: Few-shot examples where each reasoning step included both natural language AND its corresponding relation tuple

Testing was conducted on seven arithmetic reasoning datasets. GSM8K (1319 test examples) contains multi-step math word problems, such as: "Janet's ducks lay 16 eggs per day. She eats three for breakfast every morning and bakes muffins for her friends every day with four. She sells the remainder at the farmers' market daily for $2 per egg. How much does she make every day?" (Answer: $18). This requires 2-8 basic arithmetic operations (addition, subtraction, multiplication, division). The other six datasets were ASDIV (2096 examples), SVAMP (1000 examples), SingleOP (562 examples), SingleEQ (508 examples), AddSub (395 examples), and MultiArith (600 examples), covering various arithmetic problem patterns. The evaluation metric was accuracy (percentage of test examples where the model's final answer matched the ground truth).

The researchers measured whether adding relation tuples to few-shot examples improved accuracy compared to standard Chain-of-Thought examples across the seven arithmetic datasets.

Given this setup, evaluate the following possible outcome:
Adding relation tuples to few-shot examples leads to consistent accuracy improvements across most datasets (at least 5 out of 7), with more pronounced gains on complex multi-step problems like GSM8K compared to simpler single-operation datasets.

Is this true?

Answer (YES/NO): NO